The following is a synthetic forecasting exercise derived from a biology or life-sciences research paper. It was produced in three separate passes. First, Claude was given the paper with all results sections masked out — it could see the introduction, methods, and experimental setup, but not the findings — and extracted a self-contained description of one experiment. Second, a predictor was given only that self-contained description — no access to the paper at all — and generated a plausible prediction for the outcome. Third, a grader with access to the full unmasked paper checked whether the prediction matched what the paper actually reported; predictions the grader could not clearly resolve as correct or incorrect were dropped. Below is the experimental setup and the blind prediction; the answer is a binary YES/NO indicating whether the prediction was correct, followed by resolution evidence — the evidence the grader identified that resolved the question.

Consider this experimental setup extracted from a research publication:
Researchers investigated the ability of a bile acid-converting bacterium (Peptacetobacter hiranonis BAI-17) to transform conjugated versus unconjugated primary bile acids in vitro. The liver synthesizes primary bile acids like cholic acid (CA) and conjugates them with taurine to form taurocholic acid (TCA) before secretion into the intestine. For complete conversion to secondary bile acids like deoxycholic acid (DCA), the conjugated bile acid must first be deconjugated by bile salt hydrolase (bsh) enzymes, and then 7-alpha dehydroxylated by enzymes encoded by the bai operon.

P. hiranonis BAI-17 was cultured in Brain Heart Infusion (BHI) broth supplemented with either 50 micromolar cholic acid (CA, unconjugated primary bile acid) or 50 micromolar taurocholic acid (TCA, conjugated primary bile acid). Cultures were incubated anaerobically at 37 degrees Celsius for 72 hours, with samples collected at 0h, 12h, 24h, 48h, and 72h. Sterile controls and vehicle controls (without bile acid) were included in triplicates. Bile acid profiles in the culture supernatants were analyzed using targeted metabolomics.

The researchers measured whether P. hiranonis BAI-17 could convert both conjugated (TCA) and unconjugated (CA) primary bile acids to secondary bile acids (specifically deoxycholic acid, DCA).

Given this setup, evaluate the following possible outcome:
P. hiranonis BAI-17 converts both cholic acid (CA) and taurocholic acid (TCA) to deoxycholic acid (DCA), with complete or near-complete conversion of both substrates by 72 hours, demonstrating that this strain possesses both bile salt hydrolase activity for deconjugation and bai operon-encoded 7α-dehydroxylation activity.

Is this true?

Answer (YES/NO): NO